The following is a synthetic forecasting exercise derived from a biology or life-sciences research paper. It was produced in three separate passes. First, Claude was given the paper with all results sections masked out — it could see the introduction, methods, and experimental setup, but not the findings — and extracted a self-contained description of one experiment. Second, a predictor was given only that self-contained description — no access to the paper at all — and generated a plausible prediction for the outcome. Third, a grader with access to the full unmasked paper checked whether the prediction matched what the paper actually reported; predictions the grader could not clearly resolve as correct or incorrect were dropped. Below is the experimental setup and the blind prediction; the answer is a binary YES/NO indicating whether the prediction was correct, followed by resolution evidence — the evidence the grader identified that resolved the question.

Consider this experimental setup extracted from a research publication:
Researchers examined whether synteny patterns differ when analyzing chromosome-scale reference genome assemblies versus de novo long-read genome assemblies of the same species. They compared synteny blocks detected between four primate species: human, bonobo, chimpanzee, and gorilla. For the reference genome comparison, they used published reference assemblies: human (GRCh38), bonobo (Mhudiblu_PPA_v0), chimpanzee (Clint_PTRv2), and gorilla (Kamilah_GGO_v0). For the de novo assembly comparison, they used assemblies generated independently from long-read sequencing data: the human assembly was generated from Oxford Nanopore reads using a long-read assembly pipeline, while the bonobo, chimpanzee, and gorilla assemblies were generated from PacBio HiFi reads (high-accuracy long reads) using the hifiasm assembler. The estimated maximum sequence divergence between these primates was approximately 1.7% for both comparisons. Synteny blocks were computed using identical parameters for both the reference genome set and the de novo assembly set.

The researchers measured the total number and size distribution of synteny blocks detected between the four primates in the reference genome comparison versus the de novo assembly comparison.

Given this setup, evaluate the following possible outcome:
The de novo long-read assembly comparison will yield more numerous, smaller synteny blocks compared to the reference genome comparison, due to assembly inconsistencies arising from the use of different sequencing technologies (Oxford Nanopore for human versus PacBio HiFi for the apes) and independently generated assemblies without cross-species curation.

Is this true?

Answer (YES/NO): YES